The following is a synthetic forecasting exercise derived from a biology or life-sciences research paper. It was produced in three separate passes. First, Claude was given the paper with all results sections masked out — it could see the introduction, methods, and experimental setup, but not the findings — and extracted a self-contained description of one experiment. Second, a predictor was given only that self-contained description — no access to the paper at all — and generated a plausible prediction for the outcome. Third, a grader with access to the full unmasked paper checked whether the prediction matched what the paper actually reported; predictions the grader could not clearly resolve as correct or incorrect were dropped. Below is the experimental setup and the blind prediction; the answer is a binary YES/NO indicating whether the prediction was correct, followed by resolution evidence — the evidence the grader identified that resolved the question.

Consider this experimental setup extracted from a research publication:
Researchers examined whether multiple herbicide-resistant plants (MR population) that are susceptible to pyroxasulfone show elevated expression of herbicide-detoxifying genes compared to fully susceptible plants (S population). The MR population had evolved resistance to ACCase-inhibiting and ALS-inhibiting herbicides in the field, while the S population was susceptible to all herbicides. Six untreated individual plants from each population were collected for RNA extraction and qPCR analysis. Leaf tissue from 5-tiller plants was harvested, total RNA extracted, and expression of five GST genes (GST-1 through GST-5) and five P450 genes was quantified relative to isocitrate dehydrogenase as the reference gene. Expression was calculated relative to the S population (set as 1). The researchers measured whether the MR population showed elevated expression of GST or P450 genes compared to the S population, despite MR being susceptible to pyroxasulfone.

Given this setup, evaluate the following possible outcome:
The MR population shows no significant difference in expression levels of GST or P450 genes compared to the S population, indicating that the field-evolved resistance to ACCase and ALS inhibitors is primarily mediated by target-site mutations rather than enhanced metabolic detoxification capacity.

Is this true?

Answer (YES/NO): NO